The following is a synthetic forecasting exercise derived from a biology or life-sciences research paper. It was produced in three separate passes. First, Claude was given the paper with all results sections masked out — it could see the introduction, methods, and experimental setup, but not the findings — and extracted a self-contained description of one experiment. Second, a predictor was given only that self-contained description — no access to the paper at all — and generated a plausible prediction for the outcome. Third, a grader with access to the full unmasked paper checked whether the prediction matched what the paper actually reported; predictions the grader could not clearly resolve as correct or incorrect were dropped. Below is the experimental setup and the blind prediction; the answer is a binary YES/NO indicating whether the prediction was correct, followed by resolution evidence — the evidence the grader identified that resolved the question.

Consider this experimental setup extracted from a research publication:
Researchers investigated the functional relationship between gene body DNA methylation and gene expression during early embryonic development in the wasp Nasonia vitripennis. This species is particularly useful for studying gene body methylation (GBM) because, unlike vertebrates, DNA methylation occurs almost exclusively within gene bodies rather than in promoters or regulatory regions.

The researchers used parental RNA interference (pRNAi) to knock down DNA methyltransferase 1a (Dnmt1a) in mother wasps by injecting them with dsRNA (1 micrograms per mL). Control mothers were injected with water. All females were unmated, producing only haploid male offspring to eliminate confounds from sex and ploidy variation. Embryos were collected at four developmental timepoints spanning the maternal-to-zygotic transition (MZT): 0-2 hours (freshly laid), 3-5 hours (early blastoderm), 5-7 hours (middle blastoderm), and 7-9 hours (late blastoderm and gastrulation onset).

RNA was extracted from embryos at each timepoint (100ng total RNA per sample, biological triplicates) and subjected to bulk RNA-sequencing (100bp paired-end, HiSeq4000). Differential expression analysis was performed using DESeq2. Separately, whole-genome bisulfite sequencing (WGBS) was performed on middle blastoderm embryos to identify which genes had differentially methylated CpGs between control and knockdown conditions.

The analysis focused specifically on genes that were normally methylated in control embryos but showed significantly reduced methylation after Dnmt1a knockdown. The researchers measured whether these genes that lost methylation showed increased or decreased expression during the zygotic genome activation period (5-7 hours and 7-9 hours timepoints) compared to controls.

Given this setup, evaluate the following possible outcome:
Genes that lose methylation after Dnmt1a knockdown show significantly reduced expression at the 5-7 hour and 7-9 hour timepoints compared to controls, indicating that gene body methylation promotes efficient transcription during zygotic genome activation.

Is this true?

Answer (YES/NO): YES